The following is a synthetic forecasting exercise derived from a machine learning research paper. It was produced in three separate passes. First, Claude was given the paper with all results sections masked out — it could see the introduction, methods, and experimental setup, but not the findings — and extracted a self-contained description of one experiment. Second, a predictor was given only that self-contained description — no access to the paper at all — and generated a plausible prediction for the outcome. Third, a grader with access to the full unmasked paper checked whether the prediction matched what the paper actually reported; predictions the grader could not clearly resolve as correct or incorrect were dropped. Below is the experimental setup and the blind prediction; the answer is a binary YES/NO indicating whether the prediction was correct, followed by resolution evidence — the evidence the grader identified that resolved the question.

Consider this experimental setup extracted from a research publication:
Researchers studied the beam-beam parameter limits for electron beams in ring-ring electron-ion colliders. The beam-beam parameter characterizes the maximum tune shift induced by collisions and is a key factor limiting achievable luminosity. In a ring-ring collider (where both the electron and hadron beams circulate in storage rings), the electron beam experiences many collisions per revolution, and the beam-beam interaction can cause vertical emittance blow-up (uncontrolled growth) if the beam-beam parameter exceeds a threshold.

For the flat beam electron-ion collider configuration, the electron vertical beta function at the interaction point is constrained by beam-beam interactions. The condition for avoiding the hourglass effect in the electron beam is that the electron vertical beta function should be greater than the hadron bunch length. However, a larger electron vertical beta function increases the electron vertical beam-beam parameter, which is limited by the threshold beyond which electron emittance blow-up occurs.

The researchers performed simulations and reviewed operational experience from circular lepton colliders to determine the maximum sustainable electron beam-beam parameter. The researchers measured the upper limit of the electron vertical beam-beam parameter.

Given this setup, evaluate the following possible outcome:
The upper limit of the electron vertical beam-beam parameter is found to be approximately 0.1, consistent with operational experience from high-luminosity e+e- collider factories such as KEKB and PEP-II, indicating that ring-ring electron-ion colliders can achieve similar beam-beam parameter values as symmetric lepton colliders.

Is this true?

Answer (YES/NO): NO